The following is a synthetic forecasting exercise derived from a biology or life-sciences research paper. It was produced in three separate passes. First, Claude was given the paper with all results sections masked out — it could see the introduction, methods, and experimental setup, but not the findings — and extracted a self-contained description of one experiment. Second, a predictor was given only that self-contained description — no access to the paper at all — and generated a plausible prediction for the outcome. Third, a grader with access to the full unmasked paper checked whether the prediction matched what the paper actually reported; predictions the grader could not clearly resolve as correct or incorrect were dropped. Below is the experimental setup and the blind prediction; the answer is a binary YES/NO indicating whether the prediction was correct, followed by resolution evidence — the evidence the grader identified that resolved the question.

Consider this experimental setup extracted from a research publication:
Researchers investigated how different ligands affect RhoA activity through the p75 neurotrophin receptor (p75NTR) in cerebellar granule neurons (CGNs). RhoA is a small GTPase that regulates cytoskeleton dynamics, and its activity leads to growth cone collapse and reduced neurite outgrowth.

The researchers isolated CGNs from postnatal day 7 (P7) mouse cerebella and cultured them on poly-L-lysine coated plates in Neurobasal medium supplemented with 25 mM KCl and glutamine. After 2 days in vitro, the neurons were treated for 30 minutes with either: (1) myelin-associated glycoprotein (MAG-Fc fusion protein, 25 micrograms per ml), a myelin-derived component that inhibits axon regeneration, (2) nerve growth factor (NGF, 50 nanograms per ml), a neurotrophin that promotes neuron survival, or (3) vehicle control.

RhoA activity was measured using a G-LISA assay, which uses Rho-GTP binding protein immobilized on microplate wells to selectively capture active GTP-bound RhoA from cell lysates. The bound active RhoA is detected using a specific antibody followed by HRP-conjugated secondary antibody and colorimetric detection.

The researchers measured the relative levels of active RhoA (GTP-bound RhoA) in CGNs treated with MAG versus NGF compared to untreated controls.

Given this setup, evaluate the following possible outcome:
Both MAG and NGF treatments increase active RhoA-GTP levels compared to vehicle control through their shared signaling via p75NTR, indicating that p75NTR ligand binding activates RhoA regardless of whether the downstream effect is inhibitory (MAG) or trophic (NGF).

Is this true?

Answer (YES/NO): NO